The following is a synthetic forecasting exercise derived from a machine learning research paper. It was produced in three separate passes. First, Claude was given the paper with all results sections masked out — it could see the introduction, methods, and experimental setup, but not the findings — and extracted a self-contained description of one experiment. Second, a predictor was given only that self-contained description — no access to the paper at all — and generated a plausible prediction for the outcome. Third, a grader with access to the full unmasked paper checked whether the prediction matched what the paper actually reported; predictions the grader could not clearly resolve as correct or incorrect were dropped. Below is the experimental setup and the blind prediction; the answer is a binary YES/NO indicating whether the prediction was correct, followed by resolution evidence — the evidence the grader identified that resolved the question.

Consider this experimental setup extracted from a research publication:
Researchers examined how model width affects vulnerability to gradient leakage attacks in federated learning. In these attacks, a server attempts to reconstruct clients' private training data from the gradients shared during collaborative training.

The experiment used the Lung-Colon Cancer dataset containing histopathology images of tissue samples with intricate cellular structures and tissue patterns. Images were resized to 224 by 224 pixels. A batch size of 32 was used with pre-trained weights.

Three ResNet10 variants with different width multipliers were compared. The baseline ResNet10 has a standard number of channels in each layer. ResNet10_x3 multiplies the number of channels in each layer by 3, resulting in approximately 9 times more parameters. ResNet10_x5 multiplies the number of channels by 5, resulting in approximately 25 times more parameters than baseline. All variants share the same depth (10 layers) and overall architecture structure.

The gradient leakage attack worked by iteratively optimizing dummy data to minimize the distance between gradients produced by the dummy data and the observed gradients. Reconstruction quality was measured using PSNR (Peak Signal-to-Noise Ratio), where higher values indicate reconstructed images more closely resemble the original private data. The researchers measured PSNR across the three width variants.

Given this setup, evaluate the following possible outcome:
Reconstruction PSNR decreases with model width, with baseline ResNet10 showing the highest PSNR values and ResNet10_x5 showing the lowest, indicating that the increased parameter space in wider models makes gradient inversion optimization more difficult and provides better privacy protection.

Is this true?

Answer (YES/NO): NO